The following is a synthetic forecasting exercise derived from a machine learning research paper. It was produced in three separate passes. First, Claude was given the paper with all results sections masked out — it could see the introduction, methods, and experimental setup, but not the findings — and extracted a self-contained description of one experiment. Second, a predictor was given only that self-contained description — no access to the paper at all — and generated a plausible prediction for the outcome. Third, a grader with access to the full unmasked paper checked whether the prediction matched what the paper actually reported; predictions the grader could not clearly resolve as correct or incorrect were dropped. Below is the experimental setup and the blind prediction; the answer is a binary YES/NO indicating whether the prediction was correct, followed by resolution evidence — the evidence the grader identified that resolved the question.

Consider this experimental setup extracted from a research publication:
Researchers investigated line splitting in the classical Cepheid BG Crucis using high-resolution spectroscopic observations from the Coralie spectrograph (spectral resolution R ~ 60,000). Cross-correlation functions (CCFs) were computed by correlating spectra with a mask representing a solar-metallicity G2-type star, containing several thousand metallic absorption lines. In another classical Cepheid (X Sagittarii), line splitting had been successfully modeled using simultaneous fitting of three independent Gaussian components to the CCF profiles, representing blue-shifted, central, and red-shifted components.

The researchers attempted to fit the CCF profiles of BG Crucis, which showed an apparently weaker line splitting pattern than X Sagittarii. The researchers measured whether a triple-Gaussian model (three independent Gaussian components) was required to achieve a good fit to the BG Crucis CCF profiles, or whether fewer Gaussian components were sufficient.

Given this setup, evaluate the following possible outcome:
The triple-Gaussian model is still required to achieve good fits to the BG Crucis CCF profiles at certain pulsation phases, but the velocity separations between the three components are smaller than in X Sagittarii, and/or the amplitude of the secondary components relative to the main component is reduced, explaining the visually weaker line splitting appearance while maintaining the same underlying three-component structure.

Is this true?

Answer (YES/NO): NO